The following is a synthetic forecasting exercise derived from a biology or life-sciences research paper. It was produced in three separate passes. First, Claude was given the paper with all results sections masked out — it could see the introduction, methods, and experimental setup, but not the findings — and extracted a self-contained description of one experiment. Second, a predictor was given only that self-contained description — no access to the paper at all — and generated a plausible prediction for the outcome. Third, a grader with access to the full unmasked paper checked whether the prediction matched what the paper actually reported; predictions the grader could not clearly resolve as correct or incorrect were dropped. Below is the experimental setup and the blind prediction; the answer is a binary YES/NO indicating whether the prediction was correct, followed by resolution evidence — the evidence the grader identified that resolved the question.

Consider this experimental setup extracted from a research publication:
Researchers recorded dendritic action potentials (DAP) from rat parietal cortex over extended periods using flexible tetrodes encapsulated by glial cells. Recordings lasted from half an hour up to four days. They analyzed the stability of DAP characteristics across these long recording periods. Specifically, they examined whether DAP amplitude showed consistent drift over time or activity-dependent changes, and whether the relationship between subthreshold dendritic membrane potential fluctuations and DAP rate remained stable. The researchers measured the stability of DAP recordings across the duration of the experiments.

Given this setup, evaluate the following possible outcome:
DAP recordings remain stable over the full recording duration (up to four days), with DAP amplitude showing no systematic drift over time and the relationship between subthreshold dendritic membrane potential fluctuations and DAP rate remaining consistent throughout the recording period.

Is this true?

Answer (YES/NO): YES